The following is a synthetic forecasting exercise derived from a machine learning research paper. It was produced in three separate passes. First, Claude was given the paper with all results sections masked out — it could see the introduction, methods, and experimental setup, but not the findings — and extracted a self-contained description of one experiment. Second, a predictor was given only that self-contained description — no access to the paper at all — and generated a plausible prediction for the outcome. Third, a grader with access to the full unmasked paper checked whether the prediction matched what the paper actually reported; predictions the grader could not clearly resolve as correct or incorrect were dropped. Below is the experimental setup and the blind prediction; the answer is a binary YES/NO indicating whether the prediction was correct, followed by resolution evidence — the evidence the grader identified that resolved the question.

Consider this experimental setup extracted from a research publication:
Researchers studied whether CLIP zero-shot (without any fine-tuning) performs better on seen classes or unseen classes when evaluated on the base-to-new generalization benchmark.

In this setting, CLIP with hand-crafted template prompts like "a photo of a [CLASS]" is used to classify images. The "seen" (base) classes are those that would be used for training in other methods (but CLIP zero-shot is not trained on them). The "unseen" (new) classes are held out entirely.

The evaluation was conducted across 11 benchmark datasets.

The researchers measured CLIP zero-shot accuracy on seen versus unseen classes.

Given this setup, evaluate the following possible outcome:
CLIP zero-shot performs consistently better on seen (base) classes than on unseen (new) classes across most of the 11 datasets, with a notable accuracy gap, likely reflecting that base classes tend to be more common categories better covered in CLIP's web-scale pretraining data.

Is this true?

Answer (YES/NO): NO